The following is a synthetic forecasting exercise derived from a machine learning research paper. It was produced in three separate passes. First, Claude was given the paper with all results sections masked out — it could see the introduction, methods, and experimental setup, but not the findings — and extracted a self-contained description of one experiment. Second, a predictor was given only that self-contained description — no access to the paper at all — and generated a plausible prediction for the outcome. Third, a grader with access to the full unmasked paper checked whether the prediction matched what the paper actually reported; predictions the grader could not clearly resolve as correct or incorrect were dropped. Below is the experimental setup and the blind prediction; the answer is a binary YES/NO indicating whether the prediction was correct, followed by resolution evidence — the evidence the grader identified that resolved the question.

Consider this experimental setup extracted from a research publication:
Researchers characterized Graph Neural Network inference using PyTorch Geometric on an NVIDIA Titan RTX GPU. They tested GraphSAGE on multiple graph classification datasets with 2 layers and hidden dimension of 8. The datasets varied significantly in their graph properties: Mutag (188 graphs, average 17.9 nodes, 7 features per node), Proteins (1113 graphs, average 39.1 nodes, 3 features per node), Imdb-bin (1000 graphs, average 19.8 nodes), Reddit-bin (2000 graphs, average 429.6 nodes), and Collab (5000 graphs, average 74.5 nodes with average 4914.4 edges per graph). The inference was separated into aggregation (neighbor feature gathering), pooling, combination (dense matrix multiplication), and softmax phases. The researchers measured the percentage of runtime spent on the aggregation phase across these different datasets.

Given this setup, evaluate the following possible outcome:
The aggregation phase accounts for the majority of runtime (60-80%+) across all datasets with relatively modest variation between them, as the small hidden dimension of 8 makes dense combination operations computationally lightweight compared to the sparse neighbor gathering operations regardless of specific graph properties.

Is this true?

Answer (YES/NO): NO